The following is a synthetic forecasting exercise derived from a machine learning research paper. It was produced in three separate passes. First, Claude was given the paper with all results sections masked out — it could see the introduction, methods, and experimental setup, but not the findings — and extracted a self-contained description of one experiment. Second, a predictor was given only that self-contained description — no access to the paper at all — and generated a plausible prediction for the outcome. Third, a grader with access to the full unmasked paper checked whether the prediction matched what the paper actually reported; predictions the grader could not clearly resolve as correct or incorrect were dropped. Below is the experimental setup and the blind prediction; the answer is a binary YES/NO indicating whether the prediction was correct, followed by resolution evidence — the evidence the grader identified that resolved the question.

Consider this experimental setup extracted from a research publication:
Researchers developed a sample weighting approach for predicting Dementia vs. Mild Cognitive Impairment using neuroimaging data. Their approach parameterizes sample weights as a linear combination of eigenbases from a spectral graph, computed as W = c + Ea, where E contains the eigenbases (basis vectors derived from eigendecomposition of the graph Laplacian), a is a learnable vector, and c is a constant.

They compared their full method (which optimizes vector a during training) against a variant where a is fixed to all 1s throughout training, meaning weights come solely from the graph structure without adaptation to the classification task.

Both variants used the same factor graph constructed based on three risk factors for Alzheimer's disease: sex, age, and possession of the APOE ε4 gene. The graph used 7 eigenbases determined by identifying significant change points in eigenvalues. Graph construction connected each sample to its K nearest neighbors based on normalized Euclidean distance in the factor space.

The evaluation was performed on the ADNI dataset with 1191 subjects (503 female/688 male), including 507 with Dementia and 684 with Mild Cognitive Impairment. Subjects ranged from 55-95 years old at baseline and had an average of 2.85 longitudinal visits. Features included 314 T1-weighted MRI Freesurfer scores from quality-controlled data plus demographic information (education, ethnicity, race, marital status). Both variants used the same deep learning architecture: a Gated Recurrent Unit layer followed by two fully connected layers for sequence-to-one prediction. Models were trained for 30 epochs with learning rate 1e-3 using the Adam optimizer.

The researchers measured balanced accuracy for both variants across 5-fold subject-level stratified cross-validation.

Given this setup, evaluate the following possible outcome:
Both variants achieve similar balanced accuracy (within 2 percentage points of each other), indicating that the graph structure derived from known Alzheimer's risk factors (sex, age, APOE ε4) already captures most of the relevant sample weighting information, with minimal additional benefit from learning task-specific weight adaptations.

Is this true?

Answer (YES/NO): YES